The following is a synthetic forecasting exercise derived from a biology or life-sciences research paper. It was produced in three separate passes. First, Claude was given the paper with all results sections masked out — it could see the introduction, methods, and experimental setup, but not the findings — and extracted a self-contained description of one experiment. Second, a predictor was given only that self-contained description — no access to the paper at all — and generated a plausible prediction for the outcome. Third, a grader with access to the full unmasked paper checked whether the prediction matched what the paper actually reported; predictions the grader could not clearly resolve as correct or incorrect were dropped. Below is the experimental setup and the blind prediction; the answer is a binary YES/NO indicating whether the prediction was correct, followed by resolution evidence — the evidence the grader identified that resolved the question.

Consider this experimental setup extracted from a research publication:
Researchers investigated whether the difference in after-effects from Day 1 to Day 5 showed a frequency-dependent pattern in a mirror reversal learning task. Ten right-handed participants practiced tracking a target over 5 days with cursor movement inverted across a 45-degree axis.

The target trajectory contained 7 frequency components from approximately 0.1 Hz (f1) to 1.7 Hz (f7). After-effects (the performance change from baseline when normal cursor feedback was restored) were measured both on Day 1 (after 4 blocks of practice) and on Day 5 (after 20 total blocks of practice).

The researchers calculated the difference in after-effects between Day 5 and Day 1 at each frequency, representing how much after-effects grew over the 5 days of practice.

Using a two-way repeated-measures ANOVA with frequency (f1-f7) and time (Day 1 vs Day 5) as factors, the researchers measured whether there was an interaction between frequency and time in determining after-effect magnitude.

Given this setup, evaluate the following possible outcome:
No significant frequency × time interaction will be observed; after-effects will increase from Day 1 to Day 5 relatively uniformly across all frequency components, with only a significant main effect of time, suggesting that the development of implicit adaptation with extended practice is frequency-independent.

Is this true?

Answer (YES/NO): NO